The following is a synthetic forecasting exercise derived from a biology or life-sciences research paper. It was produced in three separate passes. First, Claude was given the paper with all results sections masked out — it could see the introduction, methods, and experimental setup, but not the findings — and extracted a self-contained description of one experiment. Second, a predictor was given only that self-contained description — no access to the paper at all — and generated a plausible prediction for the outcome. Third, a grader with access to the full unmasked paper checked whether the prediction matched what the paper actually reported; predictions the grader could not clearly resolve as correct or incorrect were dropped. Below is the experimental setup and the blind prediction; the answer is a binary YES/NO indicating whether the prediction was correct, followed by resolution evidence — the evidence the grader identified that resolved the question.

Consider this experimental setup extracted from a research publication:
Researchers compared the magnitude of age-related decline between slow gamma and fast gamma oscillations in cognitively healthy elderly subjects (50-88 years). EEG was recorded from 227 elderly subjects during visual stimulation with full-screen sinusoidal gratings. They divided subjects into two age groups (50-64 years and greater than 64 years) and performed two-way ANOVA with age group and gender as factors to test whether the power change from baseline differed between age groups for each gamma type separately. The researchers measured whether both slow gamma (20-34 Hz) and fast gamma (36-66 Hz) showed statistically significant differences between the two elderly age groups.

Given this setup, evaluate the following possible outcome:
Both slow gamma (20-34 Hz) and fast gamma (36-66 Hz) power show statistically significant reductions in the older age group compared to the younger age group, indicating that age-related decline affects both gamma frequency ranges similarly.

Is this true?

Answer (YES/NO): NO